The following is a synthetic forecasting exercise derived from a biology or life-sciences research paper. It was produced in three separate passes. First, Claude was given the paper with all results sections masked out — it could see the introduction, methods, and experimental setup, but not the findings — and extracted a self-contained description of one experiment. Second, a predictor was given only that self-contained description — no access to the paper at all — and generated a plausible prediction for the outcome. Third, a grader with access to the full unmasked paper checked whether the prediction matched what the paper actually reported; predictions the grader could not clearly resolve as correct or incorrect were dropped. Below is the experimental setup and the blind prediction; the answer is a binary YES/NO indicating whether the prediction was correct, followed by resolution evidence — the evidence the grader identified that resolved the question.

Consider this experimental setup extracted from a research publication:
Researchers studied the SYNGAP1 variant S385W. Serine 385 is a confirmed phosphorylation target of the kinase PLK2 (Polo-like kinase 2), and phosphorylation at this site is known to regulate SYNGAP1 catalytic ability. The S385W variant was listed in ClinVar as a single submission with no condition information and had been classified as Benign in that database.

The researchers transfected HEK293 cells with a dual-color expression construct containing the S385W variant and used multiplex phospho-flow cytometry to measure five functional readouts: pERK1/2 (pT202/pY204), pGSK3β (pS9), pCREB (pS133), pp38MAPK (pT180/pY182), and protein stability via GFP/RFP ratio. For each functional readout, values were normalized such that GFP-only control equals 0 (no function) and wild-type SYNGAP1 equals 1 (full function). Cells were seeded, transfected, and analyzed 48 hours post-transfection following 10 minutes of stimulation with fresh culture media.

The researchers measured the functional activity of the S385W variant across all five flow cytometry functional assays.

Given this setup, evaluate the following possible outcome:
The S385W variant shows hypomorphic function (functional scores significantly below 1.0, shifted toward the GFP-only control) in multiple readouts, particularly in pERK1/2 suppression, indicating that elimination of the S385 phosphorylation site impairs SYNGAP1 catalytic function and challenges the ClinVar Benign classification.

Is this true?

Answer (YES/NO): YES